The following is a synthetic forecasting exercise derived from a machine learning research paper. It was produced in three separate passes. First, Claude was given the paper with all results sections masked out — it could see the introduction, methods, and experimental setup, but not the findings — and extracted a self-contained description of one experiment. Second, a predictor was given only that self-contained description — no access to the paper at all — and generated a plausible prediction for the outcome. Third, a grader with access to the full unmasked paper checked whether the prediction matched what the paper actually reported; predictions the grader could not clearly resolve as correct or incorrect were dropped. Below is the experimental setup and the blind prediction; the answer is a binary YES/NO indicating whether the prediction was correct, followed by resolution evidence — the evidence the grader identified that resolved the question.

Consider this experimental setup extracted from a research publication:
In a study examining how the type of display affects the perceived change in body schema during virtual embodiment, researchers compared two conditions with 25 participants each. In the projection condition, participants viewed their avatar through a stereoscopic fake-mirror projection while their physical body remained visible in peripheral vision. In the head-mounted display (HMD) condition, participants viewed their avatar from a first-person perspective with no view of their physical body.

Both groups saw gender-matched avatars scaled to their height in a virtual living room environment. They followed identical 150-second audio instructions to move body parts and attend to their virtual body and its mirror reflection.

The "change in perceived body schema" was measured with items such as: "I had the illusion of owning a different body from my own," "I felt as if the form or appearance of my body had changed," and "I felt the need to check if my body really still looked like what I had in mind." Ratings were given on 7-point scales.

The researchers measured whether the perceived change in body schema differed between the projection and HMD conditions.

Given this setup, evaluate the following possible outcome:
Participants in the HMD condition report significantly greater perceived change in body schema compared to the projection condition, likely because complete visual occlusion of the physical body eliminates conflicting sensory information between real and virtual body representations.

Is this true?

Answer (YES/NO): YES